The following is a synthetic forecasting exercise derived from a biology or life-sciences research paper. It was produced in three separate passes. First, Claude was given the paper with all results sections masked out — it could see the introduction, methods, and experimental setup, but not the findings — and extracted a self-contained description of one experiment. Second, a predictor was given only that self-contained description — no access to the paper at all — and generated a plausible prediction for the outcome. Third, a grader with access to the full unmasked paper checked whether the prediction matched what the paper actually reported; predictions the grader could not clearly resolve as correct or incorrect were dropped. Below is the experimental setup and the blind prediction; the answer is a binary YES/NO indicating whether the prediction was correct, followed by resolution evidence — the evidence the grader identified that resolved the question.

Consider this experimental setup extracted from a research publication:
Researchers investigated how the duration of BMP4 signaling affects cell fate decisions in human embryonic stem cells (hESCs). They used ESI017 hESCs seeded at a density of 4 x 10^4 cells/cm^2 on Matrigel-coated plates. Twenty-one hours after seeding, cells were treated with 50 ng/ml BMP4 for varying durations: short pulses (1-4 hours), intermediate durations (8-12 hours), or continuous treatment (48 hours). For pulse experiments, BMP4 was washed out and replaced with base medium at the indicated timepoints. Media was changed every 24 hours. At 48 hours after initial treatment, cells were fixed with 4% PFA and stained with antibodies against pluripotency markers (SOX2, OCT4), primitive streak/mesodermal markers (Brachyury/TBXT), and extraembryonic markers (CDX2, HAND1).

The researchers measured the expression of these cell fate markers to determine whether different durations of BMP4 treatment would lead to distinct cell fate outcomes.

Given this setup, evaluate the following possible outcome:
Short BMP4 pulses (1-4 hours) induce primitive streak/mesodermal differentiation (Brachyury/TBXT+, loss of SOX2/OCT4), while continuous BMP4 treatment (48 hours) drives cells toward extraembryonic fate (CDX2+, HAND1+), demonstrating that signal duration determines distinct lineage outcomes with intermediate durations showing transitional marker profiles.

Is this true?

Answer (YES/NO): NO